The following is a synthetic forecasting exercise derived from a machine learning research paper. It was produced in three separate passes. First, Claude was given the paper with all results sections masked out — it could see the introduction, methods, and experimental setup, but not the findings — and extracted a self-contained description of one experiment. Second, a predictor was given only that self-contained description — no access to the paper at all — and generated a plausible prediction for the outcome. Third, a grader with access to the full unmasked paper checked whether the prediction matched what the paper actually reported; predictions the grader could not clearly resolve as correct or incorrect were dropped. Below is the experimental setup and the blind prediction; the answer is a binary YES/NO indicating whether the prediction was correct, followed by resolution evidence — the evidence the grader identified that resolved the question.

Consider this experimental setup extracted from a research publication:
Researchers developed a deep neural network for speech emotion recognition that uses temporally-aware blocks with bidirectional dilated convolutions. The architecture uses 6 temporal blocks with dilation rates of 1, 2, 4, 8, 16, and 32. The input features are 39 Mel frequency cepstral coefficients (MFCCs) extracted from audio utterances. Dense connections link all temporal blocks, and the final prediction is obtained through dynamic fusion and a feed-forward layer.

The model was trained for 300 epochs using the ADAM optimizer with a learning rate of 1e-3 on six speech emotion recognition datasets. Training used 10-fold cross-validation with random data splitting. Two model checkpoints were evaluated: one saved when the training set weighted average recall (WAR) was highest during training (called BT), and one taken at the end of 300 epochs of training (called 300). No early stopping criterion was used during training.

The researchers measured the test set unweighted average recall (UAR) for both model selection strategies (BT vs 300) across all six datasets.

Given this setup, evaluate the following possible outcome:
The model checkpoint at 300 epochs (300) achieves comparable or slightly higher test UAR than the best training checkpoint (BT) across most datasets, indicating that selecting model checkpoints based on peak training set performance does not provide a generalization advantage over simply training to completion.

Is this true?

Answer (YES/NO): NO